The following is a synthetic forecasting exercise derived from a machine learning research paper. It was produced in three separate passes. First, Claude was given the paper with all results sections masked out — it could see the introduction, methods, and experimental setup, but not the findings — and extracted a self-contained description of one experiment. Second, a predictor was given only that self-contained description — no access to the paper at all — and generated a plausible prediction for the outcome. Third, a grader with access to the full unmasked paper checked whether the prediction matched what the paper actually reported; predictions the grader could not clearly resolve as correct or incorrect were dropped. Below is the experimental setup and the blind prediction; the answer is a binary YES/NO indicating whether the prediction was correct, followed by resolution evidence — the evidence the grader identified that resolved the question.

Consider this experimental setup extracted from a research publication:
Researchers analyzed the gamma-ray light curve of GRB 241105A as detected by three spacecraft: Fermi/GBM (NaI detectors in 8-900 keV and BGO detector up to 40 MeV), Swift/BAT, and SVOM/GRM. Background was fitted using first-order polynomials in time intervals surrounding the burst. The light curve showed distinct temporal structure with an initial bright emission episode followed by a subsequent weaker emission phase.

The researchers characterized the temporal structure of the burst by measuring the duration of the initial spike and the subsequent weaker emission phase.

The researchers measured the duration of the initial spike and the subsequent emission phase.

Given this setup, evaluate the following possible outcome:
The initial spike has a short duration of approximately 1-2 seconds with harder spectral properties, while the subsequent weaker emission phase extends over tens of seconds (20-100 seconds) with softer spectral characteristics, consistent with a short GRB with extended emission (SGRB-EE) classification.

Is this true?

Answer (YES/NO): NO